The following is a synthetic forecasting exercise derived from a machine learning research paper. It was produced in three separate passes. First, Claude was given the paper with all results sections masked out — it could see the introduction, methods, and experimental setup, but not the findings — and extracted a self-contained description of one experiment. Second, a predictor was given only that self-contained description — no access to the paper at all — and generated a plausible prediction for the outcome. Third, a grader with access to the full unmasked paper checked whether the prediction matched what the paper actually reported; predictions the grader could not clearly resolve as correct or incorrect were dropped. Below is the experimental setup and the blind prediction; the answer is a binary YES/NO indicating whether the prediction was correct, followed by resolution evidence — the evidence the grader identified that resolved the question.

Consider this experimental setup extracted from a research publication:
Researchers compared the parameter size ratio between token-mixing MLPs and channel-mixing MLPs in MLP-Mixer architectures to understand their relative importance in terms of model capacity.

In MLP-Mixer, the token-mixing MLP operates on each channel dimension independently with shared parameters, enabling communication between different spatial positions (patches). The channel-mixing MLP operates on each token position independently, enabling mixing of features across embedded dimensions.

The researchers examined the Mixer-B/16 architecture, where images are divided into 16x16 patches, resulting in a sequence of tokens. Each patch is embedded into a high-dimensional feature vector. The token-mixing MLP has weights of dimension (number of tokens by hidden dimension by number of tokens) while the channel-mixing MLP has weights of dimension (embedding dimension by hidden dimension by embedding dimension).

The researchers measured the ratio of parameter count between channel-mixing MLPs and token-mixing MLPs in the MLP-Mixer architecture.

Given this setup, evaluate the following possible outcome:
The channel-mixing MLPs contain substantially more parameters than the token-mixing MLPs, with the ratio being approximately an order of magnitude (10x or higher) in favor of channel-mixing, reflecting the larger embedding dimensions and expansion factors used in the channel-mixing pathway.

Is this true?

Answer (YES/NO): YES